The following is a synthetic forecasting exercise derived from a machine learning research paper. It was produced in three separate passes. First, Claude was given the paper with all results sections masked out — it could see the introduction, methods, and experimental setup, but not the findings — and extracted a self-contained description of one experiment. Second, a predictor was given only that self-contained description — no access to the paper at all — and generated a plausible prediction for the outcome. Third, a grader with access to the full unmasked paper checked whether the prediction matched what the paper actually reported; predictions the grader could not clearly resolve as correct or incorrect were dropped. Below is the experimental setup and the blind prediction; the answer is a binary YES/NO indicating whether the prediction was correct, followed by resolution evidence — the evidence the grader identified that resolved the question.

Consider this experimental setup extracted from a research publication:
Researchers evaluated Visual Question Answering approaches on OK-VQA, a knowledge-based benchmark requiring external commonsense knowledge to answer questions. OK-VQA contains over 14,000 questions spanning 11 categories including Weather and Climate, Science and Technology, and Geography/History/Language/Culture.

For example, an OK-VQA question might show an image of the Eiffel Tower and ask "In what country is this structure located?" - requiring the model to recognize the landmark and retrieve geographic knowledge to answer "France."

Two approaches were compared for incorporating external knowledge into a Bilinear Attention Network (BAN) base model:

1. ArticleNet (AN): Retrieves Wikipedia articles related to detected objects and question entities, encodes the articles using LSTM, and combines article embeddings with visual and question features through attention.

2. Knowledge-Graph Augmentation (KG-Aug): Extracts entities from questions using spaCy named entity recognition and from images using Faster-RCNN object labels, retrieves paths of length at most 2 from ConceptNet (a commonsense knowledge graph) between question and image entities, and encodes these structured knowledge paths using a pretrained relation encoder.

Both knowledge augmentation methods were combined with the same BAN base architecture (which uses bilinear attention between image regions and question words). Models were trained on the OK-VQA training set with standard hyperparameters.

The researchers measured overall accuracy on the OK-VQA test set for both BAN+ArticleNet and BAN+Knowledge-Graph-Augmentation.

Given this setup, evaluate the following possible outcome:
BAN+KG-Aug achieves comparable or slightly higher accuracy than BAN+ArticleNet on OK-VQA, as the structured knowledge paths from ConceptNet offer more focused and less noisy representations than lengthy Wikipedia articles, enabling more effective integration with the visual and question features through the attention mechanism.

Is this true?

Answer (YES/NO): YES